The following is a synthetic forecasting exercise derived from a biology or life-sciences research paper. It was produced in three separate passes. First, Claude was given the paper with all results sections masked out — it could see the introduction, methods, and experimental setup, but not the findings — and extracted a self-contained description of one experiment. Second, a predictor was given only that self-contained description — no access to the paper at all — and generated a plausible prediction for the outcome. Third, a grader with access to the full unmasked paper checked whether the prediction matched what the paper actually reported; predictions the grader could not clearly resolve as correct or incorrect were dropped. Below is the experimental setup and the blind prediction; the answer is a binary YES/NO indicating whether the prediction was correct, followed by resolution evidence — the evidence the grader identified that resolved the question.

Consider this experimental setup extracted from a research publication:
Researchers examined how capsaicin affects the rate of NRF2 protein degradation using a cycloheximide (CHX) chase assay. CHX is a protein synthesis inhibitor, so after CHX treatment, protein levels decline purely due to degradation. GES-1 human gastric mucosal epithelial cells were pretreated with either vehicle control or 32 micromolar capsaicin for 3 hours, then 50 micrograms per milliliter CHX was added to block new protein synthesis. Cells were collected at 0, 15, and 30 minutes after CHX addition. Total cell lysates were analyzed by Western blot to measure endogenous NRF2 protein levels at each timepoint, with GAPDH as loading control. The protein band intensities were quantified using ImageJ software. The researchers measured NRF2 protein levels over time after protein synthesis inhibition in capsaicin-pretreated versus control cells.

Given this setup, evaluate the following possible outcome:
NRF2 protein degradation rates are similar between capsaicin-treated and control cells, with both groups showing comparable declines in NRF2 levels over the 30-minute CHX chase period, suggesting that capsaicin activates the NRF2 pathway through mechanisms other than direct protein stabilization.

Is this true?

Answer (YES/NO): NO